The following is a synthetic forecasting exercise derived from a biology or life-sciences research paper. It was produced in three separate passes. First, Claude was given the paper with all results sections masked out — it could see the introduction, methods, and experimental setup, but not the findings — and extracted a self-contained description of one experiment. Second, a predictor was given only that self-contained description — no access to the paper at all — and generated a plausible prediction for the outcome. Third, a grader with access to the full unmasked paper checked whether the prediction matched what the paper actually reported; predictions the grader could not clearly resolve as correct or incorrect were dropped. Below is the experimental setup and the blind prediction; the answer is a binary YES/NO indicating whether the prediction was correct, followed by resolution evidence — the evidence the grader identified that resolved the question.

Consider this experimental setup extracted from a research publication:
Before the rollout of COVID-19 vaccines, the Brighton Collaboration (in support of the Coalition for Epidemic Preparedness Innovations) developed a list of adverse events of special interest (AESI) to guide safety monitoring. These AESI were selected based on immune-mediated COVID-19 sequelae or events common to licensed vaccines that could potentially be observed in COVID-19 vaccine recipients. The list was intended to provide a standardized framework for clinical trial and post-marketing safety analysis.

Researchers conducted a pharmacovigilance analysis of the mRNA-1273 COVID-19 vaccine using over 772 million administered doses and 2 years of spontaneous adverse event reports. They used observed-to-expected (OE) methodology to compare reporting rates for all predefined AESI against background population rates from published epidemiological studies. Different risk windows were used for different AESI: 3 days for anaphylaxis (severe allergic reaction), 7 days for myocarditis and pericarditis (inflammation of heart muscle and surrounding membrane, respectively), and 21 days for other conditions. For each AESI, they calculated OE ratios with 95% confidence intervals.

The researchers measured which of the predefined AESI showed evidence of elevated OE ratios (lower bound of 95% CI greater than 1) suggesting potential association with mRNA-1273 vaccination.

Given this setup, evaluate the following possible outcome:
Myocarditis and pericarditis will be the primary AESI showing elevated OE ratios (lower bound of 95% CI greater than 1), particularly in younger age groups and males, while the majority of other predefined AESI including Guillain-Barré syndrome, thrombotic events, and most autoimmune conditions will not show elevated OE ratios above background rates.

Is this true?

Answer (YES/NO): NO